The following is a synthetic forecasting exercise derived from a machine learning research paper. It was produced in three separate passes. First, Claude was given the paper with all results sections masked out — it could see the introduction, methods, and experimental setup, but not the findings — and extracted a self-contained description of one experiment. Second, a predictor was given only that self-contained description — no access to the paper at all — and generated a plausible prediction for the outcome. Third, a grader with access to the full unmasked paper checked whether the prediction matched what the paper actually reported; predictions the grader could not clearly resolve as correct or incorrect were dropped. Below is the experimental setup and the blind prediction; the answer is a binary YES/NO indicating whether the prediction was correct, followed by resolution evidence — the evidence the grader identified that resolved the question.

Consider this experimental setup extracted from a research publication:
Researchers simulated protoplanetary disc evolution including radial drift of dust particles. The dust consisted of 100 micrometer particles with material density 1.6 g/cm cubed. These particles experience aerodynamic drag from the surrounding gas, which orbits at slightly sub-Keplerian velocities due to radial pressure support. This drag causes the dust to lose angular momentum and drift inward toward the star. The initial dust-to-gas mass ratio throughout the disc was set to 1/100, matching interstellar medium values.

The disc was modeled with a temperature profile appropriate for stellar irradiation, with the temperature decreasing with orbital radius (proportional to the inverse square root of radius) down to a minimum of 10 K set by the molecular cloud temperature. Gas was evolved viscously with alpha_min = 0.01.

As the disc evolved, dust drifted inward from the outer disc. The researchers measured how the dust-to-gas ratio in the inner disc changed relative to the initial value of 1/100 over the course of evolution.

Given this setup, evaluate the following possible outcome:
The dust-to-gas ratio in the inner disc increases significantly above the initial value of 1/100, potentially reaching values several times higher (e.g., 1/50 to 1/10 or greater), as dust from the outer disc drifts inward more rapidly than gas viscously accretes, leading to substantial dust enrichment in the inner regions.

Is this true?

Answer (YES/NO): YES